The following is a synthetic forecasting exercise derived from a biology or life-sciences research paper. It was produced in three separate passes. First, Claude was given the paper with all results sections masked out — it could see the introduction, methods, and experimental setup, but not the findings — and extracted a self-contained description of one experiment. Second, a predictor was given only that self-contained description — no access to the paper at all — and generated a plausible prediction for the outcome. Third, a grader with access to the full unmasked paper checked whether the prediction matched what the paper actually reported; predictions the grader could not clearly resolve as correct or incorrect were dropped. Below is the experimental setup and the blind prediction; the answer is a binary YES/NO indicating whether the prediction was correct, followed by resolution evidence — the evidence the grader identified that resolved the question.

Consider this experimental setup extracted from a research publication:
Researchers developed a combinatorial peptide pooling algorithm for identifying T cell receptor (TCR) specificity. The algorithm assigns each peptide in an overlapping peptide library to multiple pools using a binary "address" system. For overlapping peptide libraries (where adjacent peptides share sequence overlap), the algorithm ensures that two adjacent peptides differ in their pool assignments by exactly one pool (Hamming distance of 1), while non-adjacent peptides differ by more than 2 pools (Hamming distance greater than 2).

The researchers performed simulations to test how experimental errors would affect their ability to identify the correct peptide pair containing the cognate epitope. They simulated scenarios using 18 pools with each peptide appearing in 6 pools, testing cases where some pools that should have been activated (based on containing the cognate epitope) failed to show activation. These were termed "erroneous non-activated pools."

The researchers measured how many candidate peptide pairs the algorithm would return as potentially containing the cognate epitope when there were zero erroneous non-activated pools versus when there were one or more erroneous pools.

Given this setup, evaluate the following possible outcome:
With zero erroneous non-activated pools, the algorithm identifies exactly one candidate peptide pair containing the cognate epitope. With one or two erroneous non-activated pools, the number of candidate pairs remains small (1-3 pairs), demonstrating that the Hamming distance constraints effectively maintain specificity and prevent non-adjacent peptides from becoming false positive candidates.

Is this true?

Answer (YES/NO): NO